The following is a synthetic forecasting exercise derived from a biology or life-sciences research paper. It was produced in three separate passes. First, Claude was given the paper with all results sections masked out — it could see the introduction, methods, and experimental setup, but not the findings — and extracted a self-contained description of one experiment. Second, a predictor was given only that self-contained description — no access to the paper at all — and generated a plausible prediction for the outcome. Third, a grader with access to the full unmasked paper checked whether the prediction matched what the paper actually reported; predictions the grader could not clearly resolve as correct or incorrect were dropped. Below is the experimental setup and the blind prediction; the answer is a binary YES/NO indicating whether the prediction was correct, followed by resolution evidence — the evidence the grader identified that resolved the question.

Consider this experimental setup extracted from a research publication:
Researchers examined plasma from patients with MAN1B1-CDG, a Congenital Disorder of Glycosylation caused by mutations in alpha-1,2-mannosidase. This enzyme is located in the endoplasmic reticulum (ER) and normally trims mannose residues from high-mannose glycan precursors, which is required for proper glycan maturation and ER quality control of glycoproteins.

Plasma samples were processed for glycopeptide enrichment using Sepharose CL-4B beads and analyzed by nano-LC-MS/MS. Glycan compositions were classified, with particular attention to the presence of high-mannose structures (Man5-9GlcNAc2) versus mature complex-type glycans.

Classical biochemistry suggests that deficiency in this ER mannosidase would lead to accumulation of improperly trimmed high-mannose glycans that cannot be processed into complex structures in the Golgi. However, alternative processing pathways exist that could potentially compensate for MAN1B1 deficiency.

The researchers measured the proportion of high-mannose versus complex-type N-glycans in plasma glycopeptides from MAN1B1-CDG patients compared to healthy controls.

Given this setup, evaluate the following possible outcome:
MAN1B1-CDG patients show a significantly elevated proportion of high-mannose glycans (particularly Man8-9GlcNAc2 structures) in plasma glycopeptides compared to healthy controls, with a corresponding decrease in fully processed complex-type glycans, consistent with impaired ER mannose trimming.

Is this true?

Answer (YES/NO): NO